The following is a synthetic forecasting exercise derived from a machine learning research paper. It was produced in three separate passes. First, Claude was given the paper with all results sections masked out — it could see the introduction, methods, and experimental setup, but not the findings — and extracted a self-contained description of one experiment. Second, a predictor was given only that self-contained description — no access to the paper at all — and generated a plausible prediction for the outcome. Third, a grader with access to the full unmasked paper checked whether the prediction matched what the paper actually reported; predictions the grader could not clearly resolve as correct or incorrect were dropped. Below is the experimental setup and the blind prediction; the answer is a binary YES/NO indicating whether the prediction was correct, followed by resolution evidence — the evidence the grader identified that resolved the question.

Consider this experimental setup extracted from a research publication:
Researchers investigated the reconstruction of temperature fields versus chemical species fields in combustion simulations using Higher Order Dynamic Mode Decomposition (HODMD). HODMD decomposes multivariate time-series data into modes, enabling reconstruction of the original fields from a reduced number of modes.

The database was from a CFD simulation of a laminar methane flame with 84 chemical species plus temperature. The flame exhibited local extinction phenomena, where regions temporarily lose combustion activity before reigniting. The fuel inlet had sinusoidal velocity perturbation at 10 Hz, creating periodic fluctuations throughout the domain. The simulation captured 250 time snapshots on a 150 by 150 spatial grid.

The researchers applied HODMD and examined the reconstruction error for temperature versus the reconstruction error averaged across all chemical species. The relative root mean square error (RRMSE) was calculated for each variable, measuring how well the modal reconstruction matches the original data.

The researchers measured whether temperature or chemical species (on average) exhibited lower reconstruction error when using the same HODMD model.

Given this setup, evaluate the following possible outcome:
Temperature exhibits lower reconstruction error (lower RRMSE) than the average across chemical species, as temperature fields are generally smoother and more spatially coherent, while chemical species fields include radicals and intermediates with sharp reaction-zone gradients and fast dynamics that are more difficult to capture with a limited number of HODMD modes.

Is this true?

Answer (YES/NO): YES